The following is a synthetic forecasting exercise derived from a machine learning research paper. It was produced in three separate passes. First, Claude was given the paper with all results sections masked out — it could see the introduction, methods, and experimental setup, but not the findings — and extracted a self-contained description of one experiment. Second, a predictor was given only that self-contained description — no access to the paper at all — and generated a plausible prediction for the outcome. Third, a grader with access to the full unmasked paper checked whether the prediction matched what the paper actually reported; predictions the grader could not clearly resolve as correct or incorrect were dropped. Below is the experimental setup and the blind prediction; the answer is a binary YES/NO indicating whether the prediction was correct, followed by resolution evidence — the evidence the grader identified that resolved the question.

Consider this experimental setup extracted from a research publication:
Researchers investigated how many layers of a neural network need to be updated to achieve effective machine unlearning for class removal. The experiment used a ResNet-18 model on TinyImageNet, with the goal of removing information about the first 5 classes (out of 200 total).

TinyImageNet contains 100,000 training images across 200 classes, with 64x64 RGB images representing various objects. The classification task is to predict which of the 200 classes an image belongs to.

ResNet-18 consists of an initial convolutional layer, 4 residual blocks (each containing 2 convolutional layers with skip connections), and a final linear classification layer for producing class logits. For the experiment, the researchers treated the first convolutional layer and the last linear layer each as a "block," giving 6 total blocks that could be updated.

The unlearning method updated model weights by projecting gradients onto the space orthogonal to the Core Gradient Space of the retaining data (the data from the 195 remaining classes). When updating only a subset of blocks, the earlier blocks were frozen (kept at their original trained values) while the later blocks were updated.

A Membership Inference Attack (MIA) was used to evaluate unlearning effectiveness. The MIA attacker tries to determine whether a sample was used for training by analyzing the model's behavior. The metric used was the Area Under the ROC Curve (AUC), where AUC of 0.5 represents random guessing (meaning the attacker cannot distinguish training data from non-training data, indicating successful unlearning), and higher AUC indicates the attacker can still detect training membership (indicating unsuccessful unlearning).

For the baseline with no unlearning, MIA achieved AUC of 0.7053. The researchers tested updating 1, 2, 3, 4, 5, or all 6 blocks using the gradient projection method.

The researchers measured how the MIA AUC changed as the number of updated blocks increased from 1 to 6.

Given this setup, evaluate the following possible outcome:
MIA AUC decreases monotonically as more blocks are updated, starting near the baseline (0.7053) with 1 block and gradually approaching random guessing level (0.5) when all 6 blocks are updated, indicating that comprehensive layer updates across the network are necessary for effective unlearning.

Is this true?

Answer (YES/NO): NO